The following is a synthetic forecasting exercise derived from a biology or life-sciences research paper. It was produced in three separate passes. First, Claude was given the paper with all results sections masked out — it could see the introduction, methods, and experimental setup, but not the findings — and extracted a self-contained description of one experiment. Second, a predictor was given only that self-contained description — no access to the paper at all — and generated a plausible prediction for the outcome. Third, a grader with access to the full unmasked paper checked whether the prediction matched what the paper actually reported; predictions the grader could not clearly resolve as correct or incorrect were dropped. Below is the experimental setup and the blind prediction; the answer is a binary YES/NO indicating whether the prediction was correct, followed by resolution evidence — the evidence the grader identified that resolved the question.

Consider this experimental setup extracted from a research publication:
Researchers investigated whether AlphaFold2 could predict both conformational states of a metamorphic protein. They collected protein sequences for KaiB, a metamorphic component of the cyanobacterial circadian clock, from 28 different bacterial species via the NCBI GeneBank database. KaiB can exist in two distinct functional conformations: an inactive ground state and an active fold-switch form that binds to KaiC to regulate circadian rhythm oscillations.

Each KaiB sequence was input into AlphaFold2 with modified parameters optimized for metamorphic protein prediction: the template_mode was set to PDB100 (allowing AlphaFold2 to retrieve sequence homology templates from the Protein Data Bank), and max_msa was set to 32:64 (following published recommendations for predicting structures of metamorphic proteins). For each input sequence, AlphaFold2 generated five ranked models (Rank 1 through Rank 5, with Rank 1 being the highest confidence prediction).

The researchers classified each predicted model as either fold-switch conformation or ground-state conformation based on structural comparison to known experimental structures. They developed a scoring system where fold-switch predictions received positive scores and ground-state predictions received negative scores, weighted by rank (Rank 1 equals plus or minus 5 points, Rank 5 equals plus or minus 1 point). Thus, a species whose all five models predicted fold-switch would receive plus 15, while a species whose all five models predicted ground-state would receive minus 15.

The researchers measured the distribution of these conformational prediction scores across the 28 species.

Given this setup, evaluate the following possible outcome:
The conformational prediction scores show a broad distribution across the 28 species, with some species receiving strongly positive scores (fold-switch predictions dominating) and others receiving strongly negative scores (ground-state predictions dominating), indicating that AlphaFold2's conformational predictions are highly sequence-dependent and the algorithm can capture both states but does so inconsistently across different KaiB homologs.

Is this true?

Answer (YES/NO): NO